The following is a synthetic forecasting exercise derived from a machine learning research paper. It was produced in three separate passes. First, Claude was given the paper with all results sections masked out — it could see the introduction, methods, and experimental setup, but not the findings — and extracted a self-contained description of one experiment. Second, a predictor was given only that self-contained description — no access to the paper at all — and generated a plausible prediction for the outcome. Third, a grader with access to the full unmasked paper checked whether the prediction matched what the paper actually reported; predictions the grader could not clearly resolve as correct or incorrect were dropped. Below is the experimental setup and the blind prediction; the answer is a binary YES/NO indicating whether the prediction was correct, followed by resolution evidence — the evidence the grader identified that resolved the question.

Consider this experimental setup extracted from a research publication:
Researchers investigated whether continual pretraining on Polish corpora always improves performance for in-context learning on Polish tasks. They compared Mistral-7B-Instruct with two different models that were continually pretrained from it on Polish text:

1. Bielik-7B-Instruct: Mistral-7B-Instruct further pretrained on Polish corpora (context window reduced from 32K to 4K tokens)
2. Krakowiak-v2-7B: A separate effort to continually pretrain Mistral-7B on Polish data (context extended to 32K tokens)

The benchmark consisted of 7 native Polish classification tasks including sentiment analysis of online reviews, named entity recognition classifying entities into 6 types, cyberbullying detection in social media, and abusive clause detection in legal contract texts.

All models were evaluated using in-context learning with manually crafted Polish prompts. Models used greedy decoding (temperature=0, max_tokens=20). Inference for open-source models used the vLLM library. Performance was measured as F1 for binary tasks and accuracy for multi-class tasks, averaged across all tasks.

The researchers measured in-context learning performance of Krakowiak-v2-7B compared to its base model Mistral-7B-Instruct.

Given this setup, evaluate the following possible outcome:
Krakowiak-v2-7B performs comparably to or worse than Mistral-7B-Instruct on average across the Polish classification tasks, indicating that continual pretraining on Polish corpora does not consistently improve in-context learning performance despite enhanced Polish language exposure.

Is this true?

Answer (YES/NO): YES